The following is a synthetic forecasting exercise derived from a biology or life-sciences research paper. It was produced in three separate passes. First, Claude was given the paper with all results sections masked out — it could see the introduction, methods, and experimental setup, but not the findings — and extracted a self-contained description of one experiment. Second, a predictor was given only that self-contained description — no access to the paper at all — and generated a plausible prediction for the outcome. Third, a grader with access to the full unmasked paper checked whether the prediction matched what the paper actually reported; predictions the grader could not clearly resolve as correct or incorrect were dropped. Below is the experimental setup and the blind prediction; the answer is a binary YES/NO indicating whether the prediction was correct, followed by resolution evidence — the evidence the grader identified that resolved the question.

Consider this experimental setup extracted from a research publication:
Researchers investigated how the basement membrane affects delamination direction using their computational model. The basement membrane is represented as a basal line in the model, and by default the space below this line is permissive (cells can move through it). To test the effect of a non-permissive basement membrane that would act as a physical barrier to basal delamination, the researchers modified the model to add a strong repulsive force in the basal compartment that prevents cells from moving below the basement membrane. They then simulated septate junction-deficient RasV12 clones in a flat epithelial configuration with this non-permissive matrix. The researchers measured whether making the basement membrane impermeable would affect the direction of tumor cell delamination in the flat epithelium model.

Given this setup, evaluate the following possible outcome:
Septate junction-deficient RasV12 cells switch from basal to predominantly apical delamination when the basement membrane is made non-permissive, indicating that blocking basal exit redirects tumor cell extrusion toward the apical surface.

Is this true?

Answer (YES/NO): YES